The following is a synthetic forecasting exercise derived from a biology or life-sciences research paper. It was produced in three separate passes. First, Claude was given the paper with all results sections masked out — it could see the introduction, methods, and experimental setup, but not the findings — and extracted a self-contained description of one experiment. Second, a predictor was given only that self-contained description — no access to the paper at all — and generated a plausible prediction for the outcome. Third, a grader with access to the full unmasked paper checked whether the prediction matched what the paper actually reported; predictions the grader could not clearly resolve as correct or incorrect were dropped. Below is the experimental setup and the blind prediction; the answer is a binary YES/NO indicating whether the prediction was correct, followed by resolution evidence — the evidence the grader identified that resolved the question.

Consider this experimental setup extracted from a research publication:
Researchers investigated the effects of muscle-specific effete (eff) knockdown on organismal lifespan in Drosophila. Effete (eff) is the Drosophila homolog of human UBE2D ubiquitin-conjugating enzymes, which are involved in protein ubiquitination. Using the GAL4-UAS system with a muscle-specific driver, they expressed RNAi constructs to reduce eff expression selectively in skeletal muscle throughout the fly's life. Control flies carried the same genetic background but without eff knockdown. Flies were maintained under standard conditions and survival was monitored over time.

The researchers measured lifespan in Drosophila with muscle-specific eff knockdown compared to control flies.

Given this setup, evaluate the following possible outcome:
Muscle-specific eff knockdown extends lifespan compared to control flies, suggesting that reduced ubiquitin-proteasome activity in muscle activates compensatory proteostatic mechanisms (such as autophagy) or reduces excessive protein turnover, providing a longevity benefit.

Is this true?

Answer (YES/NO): NO